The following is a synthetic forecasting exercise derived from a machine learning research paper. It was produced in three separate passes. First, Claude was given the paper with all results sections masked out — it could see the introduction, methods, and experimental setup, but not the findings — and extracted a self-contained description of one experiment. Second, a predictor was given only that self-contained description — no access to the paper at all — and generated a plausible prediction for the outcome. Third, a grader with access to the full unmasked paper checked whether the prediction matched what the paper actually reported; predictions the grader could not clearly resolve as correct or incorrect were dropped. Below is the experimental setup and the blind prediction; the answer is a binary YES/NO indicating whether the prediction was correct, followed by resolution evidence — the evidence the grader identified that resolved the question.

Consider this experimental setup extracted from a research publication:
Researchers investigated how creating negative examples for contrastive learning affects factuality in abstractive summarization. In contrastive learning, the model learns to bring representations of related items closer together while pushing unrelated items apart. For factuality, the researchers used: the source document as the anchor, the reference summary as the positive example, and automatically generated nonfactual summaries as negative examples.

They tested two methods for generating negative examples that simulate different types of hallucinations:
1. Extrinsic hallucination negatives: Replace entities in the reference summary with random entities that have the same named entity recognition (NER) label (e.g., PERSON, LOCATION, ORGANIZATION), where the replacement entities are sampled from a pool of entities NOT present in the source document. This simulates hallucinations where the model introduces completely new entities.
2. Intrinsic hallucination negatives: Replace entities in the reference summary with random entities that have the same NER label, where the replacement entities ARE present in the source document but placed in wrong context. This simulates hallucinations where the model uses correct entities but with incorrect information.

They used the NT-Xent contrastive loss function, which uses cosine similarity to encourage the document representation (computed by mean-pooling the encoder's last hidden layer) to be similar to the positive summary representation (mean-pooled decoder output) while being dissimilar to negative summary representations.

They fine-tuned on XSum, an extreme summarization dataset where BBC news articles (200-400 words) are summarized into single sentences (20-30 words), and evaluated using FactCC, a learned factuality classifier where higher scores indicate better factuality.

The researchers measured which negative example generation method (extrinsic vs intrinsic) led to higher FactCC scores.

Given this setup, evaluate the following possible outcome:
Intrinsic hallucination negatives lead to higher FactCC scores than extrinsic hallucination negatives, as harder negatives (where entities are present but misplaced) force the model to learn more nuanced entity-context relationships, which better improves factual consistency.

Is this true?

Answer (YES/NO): YES